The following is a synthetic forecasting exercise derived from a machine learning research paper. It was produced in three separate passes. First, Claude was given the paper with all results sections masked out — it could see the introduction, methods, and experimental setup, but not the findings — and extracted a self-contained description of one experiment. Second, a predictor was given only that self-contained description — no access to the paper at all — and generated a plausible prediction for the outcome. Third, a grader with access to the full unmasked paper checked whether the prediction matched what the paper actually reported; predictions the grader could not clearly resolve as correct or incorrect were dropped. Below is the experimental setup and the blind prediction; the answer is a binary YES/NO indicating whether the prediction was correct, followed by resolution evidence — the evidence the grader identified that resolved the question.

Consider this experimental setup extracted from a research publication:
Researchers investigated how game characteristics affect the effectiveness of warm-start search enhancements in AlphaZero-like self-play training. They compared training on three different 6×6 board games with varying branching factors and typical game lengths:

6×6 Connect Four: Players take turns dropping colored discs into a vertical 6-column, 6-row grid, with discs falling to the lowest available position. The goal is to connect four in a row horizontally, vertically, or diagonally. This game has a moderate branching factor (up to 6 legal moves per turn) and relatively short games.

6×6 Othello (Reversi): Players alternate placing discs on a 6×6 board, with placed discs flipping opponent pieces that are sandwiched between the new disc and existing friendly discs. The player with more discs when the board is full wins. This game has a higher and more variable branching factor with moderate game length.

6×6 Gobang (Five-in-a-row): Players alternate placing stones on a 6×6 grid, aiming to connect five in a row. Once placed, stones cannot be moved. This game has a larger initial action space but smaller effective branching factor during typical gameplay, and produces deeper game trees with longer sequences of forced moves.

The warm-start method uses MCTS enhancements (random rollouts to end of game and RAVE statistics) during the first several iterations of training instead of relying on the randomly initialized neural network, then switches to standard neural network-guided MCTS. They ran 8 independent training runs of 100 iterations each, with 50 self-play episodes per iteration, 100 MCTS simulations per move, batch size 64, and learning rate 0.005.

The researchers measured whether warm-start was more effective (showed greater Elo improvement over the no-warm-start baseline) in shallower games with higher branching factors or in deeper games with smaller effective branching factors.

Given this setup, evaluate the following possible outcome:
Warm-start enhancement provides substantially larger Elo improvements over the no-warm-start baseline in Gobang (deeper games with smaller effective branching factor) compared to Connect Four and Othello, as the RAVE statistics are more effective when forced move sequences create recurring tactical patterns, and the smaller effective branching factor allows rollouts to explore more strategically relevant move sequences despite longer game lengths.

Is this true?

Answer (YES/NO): NO